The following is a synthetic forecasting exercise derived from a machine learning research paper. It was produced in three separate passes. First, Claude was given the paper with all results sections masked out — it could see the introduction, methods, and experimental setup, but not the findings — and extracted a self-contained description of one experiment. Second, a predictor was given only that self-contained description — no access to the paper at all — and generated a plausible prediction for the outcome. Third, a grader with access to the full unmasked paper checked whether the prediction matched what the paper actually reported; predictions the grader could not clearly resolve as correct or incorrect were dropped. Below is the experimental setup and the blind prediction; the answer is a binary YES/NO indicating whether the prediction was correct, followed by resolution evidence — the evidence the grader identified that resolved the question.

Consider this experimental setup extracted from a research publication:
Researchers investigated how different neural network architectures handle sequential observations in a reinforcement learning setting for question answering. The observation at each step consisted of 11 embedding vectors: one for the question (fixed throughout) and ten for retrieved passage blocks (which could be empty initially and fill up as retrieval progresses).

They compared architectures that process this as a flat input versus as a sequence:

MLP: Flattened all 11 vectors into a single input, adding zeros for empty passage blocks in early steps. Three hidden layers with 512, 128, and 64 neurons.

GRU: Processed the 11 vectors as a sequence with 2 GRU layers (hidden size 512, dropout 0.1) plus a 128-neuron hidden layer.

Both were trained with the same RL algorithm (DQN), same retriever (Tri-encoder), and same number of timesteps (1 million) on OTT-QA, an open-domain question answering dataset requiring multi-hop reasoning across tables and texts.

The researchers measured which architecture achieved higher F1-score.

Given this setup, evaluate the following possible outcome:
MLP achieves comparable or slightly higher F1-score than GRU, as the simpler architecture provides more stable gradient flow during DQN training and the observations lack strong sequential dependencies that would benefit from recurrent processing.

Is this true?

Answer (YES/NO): NO